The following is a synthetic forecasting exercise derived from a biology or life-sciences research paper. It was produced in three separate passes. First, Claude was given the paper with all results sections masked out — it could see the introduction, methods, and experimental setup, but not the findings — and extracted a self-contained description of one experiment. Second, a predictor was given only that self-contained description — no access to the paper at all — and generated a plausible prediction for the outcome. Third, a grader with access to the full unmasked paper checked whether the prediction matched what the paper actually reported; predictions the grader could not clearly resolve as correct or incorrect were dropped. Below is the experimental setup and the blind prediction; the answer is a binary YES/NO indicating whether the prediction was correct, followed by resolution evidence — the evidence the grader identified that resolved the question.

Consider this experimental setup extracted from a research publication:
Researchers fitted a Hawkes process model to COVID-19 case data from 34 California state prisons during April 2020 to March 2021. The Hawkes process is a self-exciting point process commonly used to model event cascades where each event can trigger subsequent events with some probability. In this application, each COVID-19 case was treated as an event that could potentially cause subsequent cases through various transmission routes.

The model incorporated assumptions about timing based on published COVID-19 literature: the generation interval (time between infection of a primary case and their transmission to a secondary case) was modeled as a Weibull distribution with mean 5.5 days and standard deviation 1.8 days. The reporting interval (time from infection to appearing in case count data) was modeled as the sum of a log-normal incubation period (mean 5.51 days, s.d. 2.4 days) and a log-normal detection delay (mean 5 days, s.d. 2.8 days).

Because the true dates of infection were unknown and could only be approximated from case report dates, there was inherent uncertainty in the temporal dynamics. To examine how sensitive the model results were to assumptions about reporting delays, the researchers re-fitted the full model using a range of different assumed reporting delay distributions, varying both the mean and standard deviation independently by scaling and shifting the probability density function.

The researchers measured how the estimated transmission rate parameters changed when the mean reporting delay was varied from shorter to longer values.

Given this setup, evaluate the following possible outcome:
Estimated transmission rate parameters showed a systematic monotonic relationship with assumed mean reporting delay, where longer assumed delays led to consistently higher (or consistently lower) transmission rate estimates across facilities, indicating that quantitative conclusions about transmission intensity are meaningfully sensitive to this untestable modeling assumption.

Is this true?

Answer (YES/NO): NO